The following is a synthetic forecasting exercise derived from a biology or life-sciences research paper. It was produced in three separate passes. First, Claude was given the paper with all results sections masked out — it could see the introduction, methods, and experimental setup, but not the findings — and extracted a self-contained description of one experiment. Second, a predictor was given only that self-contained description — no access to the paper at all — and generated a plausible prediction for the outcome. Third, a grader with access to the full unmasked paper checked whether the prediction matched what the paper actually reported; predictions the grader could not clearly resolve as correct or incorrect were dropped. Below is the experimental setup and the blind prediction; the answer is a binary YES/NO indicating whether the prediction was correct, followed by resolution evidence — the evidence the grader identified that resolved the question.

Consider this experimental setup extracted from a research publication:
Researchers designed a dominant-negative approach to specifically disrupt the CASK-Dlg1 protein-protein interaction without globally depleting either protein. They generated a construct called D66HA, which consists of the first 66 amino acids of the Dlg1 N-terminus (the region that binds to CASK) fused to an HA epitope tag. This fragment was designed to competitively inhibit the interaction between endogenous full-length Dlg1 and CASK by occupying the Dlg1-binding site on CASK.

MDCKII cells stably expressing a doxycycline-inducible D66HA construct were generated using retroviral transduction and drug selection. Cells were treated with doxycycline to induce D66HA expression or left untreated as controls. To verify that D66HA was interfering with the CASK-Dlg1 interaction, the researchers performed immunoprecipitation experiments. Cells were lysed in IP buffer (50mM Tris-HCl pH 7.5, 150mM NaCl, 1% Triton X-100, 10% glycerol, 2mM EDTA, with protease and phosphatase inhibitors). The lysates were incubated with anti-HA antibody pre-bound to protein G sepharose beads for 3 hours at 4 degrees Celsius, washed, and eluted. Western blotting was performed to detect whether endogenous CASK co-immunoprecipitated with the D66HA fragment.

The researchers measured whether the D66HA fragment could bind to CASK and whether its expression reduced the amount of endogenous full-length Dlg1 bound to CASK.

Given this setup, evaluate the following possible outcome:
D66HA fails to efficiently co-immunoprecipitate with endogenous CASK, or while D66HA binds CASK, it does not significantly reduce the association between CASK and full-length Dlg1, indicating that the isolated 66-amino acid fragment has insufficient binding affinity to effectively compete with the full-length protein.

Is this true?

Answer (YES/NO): NO